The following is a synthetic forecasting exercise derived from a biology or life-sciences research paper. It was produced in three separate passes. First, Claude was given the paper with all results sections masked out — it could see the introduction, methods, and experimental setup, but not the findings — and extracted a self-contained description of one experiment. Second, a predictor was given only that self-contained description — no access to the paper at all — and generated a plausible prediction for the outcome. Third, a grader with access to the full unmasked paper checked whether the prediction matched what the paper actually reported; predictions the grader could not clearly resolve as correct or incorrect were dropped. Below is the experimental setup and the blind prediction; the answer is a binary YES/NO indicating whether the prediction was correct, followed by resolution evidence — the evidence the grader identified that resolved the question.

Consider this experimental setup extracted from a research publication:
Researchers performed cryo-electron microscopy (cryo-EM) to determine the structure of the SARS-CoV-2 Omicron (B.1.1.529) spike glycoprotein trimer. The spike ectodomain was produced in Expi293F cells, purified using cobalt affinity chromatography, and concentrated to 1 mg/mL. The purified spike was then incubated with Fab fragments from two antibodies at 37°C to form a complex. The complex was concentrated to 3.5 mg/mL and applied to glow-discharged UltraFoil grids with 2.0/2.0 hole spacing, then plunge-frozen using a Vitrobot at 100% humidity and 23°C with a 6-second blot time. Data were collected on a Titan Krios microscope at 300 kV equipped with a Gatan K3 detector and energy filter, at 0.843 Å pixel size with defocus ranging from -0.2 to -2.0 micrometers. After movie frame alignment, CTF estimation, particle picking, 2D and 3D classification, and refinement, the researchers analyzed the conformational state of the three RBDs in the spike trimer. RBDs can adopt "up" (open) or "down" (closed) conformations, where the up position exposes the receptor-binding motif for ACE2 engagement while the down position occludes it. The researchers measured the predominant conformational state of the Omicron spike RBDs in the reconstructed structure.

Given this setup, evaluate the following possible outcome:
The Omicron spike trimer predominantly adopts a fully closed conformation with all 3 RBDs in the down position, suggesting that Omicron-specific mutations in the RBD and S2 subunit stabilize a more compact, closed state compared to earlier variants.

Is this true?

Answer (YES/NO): NO